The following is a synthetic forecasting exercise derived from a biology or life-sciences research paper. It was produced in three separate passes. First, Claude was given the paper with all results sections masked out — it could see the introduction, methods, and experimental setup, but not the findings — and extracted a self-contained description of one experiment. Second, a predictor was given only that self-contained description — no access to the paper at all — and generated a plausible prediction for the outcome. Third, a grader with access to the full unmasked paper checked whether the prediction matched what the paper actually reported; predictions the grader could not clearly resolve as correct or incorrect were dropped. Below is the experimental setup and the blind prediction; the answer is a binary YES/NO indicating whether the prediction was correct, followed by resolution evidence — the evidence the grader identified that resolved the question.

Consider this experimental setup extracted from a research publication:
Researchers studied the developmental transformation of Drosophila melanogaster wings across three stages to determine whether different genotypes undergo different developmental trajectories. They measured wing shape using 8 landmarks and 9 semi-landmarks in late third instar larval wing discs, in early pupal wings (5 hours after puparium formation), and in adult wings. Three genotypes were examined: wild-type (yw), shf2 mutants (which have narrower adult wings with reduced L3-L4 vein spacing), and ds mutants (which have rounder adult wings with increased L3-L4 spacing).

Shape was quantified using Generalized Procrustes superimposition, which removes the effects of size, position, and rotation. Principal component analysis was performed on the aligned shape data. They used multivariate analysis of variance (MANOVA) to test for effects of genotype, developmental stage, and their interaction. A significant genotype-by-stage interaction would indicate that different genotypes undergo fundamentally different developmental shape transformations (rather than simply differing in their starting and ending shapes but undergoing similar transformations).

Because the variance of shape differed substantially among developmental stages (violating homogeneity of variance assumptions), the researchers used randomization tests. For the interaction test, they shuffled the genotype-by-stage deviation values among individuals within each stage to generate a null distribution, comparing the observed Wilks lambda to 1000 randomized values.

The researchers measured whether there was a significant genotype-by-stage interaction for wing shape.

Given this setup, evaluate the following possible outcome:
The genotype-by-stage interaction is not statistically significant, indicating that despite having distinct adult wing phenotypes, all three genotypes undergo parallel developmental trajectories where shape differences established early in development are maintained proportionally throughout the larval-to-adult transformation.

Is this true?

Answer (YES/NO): NO